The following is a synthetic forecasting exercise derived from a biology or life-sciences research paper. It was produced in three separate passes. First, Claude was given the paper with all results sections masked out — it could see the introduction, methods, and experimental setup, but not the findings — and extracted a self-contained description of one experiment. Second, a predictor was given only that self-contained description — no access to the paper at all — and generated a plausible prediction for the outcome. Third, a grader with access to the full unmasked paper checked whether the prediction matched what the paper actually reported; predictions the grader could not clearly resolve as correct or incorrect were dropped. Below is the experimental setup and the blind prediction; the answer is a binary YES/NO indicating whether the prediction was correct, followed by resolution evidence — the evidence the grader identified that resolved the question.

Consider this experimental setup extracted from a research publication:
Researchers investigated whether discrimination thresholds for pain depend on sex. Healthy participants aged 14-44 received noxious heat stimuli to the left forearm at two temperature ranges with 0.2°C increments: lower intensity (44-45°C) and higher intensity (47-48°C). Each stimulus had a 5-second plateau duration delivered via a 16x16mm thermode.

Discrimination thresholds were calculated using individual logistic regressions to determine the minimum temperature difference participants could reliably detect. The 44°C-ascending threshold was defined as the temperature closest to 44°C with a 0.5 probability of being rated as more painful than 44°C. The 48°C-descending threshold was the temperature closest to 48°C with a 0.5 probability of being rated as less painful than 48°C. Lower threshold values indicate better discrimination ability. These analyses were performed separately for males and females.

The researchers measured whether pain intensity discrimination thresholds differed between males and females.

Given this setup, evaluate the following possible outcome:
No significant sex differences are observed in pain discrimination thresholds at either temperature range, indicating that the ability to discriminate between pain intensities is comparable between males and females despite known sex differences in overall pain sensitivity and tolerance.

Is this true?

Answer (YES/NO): YES